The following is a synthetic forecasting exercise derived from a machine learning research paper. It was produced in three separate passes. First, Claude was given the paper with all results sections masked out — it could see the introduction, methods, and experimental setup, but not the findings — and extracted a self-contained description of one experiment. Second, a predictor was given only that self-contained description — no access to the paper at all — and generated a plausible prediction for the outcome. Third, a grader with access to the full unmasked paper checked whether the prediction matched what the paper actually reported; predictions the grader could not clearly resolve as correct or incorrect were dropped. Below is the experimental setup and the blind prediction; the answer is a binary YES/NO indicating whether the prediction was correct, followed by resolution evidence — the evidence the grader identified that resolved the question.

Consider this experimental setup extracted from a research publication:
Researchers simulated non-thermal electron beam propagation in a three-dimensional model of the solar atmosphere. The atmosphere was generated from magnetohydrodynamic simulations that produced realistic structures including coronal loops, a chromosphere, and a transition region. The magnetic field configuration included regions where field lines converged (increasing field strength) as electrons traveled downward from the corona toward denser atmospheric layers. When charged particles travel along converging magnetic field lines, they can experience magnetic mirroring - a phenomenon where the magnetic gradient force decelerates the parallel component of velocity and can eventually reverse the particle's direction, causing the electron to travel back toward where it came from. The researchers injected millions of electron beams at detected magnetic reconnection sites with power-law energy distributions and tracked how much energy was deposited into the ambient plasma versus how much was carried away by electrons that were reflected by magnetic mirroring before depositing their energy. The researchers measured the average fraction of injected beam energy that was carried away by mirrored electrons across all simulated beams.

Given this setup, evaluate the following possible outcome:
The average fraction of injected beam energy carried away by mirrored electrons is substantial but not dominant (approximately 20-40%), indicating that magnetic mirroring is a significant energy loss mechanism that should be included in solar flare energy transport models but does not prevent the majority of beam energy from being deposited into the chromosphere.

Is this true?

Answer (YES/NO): NO